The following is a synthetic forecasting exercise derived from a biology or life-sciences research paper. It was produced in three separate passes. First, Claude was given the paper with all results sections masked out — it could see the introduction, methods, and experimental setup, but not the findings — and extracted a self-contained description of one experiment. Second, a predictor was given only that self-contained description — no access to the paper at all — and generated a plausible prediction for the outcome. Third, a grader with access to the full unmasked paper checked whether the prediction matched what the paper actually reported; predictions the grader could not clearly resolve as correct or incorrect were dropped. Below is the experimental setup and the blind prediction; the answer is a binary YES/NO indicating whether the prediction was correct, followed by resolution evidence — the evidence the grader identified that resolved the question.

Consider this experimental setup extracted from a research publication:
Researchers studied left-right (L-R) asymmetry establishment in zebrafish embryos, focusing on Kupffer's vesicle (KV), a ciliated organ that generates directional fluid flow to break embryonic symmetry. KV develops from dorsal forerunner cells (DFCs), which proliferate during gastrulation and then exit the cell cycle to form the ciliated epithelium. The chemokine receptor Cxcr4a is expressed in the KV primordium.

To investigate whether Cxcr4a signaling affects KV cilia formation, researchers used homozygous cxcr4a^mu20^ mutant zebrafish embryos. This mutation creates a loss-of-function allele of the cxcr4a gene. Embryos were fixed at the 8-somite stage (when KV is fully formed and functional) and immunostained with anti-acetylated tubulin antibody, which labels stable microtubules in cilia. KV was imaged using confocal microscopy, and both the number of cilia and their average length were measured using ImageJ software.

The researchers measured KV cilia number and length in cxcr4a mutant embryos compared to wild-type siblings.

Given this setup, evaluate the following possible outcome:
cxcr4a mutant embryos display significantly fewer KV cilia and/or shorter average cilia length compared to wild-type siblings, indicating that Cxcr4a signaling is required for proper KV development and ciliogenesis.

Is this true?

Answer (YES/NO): YES